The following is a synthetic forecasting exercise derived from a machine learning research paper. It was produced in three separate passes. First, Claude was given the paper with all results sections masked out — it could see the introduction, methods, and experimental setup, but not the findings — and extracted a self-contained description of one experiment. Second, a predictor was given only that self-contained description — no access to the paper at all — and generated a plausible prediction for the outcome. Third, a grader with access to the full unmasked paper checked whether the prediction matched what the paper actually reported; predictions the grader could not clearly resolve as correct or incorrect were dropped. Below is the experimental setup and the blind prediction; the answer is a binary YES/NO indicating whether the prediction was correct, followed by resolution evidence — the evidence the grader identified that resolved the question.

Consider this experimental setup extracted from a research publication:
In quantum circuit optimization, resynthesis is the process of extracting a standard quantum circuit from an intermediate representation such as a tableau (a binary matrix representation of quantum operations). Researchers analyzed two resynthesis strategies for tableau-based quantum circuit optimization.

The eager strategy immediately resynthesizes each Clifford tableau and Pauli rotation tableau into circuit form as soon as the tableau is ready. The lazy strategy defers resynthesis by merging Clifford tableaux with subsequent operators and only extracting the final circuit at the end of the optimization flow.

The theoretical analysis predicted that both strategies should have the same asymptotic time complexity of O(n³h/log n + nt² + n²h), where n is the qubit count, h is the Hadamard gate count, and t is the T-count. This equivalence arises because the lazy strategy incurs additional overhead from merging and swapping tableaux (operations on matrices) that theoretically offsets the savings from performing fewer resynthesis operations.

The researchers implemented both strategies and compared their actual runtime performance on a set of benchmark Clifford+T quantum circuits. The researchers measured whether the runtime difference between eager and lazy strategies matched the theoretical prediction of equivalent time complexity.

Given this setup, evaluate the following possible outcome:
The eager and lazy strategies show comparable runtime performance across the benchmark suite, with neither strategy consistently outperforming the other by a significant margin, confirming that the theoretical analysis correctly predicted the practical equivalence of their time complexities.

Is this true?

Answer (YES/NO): NO